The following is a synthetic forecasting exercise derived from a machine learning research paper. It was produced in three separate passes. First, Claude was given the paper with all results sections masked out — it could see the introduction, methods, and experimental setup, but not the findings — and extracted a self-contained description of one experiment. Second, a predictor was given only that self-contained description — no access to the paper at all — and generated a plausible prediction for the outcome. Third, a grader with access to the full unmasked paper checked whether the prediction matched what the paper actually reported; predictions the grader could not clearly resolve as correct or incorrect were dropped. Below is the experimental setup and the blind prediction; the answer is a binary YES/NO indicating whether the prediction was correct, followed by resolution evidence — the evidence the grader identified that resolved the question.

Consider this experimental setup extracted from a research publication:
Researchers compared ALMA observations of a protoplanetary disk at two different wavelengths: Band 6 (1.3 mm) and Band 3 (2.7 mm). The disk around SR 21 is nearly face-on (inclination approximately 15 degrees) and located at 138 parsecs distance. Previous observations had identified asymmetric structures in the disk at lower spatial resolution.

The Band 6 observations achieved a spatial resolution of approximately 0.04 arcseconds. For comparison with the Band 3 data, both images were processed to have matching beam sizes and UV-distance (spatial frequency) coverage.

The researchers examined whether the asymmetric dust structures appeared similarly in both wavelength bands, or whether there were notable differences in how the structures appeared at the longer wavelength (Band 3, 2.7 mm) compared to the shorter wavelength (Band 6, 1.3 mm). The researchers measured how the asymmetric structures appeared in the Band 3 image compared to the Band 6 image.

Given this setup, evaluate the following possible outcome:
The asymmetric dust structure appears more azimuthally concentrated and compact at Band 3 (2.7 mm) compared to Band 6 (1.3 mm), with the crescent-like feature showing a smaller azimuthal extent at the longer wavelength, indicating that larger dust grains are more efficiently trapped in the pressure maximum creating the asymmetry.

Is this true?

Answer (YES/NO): NO